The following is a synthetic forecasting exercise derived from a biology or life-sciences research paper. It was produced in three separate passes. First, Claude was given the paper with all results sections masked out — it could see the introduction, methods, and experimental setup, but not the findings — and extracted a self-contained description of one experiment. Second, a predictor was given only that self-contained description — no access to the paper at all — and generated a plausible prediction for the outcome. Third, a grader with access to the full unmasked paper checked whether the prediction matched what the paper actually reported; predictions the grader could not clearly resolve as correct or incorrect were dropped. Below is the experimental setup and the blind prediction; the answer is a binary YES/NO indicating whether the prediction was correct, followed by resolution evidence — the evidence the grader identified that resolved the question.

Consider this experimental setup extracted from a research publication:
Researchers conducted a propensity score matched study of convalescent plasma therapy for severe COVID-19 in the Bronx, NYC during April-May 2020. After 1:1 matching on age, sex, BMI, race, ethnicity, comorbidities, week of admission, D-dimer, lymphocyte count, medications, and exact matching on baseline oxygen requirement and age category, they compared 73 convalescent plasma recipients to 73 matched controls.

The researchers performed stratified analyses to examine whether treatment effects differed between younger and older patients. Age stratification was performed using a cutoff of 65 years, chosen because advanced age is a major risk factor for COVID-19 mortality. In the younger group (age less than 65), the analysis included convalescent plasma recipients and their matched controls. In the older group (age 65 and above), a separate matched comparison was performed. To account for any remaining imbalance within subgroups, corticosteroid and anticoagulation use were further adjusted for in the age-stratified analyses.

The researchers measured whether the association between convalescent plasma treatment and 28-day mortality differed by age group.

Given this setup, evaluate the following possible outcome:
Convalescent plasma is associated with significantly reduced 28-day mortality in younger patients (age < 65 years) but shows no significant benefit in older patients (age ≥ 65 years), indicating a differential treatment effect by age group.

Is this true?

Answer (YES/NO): YES